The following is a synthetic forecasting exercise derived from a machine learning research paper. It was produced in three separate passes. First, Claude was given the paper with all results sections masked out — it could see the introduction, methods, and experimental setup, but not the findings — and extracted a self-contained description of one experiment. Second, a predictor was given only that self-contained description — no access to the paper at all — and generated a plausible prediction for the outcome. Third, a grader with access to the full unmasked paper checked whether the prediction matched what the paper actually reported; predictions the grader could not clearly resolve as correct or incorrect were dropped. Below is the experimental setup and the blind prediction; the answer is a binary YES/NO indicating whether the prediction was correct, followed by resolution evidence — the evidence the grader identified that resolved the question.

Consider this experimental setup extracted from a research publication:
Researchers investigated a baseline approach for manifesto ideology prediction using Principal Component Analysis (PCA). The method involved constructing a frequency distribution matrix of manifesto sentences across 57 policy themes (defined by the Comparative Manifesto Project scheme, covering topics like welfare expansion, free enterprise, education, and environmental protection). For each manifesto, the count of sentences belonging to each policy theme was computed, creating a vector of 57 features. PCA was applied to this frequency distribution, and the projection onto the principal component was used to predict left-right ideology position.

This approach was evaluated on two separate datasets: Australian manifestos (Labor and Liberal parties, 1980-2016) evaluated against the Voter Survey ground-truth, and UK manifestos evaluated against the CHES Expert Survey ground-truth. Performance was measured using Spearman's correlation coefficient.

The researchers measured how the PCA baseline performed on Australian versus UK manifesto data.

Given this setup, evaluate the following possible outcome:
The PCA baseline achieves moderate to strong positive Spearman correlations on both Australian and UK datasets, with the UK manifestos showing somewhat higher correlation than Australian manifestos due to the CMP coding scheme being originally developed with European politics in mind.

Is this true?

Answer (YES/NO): NO